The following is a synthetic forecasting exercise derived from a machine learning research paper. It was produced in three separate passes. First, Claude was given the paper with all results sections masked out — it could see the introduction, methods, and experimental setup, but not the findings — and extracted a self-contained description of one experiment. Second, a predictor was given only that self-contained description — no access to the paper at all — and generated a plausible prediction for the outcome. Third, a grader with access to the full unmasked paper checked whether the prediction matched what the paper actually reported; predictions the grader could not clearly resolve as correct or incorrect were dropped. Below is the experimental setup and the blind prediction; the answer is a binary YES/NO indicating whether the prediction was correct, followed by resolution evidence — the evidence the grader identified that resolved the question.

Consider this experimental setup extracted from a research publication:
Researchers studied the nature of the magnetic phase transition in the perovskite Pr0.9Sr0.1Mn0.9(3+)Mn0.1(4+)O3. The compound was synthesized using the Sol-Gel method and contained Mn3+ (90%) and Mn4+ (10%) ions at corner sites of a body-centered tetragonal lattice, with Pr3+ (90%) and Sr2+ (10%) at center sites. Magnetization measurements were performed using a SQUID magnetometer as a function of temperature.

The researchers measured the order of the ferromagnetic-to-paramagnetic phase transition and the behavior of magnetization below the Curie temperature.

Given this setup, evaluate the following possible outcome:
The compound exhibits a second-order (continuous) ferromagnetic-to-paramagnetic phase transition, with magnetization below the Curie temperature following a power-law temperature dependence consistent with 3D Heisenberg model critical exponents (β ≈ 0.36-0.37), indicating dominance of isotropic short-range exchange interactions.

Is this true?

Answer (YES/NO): NO